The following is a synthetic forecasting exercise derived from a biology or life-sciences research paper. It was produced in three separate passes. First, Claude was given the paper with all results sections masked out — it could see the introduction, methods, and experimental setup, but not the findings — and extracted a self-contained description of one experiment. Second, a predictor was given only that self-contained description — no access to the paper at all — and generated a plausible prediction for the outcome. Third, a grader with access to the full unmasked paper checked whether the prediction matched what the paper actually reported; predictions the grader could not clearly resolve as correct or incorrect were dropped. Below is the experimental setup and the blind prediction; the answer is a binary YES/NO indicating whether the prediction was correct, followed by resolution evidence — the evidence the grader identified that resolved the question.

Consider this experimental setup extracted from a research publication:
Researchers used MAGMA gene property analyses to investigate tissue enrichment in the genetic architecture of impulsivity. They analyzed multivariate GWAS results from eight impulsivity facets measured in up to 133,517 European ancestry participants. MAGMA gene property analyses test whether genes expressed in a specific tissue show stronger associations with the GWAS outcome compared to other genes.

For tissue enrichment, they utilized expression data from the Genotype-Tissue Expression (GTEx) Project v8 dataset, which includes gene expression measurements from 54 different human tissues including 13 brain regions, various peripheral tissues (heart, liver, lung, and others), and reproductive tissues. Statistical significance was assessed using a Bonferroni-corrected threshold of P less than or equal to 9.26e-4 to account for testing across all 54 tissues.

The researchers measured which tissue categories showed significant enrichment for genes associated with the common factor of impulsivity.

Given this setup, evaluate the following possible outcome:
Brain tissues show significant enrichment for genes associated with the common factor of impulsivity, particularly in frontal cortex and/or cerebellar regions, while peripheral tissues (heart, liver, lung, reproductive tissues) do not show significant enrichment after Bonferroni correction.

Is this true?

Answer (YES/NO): NO